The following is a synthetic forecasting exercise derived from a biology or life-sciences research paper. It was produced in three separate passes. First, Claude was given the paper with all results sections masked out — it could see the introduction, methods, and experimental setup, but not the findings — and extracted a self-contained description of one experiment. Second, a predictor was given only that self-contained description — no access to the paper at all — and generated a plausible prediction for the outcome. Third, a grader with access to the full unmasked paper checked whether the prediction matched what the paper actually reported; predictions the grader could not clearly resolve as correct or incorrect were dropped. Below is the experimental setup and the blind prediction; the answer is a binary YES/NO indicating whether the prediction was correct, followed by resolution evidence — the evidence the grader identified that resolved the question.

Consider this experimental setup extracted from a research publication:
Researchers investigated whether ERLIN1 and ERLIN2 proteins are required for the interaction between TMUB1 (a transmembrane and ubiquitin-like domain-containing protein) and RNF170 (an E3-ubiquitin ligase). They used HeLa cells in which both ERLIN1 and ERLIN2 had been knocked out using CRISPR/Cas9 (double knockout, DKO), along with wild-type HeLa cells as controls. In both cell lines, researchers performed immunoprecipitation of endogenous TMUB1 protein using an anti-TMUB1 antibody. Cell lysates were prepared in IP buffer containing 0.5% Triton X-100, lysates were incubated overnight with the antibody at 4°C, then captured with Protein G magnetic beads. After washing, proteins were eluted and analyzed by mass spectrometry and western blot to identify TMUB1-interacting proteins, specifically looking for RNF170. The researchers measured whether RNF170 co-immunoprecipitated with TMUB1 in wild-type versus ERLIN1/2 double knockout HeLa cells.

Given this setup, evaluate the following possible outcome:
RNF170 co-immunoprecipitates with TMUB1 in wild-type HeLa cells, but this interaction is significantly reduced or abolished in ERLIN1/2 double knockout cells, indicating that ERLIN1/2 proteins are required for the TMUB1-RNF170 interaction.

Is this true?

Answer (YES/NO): YES